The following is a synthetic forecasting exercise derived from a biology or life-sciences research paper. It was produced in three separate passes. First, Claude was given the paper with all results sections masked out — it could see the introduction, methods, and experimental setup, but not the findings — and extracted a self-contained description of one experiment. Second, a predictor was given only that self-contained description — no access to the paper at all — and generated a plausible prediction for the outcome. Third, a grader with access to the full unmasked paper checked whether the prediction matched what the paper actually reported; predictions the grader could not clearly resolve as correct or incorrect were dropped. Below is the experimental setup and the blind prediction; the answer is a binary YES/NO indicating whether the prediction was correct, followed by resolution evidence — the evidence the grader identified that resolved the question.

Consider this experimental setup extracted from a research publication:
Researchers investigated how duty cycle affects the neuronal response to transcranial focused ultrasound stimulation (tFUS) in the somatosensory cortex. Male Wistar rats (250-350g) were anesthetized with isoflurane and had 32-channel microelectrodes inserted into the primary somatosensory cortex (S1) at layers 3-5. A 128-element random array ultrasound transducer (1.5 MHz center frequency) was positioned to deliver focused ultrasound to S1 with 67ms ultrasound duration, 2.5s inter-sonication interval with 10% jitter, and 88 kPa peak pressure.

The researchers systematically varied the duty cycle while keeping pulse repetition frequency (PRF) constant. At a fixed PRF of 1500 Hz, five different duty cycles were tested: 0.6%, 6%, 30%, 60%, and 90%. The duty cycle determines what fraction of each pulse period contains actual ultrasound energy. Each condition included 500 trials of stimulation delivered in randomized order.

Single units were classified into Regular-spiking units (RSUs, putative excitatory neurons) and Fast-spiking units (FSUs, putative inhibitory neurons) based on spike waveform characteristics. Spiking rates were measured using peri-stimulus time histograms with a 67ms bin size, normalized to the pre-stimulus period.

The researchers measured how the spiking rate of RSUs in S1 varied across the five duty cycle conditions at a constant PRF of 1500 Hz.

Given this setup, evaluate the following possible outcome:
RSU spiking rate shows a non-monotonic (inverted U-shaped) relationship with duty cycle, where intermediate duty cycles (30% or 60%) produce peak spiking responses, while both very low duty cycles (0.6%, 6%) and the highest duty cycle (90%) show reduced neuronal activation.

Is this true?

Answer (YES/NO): YES